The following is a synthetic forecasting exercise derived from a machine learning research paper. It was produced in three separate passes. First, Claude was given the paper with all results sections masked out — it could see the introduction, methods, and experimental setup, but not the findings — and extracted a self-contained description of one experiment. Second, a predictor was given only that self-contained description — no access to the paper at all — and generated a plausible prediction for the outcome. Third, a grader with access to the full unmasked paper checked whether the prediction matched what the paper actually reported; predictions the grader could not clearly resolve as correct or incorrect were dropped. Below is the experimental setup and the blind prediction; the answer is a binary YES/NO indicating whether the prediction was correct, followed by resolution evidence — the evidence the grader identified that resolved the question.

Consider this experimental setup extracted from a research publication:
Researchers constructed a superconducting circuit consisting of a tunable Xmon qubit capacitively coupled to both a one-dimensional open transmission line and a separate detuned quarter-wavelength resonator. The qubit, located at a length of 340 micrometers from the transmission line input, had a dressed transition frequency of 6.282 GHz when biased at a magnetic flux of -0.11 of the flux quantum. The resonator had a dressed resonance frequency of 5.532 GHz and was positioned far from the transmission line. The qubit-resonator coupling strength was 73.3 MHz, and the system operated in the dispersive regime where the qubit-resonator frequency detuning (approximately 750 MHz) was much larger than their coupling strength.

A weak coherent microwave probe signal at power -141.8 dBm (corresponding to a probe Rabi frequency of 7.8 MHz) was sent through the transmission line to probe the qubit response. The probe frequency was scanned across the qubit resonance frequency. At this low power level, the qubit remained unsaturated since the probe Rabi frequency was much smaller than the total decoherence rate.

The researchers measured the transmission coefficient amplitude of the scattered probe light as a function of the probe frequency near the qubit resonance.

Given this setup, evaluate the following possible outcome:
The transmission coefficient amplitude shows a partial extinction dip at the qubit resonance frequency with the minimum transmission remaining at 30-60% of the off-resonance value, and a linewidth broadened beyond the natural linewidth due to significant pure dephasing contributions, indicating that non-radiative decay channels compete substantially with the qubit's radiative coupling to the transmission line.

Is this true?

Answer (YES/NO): NO